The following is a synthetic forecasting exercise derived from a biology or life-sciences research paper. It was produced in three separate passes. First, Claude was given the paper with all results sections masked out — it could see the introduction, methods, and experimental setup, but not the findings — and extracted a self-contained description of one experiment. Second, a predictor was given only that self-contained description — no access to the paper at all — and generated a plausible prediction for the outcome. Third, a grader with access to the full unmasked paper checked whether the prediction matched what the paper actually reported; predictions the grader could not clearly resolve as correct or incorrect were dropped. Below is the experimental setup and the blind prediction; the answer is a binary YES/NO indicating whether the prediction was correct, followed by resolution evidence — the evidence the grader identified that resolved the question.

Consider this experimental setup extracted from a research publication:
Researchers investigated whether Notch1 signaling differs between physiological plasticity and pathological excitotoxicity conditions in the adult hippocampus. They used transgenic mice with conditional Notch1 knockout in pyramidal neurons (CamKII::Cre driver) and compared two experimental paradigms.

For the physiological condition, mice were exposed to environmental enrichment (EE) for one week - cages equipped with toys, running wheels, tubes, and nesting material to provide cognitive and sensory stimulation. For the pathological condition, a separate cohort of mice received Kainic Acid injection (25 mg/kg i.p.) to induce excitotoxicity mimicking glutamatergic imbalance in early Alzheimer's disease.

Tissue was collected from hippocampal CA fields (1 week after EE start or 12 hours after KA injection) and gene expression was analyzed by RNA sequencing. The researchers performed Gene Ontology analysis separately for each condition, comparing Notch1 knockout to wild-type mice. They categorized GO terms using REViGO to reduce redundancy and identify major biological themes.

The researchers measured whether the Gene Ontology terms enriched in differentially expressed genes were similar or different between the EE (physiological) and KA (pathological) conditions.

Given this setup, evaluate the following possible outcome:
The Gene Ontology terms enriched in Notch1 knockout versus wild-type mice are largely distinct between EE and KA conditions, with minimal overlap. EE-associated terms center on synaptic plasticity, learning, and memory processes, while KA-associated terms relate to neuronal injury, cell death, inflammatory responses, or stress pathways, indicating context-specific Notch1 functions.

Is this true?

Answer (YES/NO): NO